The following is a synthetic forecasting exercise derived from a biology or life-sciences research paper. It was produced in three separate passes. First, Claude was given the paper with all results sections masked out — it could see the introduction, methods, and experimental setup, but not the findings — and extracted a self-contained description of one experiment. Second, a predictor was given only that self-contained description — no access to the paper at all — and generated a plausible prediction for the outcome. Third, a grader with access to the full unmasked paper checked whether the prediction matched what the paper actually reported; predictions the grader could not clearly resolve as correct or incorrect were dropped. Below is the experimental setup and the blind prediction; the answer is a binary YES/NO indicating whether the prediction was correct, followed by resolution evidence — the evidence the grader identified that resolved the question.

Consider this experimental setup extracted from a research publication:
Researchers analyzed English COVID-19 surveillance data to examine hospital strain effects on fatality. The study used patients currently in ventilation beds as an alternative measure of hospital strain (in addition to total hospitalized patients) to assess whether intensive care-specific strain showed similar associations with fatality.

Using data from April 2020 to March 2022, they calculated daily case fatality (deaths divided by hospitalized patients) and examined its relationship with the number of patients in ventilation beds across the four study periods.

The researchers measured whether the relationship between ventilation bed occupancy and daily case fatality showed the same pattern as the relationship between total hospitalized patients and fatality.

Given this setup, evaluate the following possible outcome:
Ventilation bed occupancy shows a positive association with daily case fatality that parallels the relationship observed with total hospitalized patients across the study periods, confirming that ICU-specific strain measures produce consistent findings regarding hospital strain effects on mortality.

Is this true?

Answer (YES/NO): YES